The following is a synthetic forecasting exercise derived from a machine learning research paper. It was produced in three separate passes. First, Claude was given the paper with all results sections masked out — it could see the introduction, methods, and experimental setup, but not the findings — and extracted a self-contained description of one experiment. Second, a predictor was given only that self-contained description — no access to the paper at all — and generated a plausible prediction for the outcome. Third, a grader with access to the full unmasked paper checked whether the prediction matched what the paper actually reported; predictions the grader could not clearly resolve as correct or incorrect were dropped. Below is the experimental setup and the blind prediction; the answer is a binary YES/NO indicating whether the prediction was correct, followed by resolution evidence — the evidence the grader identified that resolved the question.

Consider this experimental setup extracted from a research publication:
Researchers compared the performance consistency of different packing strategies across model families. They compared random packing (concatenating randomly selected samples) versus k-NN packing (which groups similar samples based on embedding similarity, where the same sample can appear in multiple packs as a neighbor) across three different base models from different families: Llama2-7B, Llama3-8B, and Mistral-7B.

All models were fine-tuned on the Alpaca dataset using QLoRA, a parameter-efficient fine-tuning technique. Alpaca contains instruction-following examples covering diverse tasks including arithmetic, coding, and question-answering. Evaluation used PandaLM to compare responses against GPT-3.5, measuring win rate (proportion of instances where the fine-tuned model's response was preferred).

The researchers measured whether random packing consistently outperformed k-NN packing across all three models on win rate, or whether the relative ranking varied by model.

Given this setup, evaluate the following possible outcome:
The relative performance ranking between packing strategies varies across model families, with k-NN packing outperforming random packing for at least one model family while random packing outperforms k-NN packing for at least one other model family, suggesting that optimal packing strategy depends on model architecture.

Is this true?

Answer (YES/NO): NO